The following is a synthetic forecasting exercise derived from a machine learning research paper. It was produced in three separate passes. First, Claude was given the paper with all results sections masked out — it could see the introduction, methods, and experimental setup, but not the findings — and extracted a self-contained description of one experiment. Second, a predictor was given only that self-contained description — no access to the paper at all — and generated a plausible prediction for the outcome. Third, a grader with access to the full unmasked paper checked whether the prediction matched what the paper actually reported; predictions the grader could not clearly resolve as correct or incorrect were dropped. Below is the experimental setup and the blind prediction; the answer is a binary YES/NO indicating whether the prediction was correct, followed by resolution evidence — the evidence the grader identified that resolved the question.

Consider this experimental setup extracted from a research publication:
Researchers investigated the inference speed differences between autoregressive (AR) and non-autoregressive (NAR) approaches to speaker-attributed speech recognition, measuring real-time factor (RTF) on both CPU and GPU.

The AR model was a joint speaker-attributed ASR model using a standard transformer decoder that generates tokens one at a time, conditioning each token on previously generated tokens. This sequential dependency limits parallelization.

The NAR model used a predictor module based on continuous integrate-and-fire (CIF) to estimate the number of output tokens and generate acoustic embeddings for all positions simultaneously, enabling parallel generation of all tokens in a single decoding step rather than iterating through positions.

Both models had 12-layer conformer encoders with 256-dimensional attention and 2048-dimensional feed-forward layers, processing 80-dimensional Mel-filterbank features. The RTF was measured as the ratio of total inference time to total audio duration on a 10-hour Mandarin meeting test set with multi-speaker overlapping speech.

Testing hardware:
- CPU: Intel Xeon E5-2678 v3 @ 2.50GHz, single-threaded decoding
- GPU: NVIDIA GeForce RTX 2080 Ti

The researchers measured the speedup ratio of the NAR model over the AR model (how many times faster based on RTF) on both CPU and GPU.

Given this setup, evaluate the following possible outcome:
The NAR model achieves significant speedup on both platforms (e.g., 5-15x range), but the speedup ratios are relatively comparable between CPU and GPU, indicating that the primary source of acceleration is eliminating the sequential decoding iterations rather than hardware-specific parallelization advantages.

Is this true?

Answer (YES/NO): NO